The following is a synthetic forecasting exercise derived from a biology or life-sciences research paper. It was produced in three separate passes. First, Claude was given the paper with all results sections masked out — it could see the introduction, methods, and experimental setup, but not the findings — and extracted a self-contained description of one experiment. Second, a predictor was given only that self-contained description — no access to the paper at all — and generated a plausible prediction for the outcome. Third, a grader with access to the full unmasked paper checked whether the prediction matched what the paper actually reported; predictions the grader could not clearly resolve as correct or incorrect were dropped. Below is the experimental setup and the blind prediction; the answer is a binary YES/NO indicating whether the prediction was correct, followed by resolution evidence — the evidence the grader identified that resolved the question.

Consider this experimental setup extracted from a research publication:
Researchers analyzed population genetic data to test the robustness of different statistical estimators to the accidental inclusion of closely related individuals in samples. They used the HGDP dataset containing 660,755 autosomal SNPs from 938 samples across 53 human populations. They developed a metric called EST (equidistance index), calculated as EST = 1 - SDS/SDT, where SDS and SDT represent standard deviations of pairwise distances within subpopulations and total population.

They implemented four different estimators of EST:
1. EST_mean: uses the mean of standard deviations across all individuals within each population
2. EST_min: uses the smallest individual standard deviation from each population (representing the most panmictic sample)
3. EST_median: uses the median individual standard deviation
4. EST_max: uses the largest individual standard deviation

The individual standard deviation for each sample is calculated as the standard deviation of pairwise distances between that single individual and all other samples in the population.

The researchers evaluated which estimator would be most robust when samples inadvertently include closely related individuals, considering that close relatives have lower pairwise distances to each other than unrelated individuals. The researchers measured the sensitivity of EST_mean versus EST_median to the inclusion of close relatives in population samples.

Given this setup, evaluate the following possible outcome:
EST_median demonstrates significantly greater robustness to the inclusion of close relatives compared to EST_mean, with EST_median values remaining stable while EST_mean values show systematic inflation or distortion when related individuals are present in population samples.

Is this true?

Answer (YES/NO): YES